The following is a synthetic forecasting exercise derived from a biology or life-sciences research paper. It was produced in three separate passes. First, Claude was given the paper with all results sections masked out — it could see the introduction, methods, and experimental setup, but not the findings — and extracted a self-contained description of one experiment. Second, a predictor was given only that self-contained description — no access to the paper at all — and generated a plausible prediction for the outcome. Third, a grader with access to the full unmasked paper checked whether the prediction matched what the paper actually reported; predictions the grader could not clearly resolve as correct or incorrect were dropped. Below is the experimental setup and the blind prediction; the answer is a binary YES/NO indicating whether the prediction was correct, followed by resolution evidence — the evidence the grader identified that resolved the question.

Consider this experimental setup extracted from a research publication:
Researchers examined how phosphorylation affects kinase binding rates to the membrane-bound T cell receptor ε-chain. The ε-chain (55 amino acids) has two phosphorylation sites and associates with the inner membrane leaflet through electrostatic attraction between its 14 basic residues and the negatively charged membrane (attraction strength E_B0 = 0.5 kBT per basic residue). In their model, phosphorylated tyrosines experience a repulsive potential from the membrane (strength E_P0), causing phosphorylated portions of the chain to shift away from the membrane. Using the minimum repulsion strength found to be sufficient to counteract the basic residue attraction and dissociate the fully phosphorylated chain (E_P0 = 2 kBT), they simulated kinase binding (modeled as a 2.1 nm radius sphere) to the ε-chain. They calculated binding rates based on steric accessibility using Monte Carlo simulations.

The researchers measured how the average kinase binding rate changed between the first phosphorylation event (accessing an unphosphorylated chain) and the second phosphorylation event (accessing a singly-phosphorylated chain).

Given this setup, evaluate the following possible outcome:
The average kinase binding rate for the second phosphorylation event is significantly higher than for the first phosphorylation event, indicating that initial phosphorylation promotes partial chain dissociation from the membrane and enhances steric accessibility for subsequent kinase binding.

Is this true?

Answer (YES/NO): NO